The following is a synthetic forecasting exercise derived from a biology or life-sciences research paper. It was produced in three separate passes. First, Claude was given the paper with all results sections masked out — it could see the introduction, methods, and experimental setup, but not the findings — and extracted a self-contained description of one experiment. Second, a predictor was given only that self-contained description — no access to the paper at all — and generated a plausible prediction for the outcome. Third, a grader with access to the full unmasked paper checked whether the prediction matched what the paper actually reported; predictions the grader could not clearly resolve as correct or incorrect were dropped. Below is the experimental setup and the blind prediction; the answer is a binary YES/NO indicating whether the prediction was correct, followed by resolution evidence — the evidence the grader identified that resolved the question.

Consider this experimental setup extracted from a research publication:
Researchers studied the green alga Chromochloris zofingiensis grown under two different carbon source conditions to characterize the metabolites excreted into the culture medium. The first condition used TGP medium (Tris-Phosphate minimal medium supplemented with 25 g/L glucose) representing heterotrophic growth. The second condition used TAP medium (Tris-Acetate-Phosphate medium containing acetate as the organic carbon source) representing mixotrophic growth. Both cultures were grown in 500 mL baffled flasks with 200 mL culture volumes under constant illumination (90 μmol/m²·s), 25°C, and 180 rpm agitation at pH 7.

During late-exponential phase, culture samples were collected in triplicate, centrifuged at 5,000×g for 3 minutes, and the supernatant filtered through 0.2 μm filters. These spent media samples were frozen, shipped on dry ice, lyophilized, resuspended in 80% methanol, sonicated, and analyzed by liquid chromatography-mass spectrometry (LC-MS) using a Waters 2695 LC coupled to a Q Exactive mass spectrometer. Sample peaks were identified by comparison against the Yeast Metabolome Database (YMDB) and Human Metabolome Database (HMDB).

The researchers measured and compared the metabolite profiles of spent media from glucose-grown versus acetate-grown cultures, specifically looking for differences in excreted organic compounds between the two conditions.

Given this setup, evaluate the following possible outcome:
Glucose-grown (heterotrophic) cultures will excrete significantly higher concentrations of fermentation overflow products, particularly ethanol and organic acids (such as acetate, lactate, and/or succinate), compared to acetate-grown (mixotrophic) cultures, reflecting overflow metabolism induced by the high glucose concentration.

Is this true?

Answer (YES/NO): NO